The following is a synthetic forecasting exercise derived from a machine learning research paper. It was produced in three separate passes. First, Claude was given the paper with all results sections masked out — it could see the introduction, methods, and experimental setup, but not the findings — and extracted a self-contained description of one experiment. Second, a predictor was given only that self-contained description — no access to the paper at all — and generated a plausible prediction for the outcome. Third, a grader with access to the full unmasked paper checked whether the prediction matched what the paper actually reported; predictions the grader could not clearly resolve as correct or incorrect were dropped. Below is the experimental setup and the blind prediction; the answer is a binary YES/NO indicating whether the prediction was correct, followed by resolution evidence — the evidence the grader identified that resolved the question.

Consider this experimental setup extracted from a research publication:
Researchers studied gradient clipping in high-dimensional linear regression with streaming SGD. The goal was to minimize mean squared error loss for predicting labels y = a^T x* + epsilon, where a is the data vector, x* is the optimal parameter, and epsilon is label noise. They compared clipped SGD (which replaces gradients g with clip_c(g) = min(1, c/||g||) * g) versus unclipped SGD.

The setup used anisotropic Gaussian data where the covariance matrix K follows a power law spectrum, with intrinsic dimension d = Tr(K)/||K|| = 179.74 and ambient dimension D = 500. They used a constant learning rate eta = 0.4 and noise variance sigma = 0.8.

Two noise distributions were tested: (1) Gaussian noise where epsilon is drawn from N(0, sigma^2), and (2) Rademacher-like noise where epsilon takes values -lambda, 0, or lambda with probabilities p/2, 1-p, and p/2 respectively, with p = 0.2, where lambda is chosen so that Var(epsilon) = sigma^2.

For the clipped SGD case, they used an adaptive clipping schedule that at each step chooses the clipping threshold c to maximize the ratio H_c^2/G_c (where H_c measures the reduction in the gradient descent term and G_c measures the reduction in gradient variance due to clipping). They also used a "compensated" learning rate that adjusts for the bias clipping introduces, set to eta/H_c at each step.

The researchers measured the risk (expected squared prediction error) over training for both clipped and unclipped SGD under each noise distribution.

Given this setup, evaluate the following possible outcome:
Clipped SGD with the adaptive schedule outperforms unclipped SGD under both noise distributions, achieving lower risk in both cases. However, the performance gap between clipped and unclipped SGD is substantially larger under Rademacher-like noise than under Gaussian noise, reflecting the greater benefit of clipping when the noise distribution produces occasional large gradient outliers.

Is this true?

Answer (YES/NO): NO